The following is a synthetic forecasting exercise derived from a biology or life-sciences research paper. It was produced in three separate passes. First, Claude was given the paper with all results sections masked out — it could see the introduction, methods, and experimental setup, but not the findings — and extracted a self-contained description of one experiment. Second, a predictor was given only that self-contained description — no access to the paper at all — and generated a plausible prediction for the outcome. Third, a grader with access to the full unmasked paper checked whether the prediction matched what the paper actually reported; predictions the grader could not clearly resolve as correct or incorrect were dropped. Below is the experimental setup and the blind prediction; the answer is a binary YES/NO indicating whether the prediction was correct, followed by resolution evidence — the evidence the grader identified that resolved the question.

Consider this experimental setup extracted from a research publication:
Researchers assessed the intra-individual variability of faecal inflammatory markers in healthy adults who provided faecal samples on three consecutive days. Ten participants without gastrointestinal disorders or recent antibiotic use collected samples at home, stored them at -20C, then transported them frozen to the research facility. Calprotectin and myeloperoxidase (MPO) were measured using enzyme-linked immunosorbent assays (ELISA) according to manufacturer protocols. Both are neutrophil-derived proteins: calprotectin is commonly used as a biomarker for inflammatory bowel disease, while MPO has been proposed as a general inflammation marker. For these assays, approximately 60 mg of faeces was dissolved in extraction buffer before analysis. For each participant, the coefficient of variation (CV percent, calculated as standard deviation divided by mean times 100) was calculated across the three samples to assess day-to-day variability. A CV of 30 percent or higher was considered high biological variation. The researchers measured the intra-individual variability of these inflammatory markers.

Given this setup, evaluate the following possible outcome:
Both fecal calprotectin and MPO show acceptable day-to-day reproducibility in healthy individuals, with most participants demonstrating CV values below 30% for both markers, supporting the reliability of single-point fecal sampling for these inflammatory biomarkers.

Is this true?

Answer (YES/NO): NO